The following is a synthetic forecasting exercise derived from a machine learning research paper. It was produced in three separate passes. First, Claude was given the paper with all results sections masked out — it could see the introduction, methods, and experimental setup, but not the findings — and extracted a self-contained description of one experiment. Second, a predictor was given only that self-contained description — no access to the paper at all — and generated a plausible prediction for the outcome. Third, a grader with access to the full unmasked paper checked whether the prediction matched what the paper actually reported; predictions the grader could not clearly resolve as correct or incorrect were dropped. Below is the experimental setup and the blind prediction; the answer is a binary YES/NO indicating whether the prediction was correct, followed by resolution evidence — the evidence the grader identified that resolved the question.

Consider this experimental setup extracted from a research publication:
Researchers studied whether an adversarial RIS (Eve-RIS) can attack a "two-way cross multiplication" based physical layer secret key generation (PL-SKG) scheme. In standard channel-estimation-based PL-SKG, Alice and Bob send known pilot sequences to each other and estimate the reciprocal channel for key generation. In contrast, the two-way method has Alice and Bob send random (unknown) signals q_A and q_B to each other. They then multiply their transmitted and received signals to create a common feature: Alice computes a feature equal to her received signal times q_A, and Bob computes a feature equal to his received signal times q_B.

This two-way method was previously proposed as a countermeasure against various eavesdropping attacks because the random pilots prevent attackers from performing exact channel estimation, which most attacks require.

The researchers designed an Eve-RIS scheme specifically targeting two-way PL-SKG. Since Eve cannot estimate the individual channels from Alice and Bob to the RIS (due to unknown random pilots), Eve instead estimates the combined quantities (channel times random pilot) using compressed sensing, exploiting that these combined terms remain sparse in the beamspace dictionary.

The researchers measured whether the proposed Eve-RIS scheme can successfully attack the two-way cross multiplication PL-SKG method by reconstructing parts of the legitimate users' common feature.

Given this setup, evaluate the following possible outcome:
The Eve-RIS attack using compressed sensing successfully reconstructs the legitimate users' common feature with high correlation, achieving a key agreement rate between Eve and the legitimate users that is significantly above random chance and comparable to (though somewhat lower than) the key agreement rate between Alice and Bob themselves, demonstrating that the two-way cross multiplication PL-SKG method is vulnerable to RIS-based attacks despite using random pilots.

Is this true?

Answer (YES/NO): YES